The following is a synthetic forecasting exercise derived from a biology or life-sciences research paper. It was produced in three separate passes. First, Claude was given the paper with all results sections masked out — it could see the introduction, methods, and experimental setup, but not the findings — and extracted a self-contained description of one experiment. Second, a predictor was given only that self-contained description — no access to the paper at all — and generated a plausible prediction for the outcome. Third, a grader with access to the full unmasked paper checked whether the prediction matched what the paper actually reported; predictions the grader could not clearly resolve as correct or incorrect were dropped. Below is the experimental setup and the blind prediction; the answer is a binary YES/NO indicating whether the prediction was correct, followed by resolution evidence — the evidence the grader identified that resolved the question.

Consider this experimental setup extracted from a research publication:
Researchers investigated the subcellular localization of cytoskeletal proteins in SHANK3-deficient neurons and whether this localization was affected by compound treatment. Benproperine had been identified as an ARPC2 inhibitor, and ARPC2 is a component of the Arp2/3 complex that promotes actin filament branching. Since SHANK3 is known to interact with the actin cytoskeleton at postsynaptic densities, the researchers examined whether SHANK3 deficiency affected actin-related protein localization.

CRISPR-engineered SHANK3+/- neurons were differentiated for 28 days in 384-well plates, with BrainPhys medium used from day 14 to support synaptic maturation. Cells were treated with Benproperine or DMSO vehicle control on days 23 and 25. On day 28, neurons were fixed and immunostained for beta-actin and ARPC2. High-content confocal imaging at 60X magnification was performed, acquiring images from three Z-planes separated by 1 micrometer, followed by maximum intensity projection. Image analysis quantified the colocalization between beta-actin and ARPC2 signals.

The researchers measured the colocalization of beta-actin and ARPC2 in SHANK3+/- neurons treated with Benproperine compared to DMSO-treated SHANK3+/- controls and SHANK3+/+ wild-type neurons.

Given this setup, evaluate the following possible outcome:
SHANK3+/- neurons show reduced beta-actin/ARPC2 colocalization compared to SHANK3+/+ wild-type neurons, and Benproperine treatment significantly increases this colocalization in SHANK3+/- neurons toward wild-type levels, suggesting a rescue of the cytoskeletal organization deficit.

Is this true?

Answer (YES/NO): YES